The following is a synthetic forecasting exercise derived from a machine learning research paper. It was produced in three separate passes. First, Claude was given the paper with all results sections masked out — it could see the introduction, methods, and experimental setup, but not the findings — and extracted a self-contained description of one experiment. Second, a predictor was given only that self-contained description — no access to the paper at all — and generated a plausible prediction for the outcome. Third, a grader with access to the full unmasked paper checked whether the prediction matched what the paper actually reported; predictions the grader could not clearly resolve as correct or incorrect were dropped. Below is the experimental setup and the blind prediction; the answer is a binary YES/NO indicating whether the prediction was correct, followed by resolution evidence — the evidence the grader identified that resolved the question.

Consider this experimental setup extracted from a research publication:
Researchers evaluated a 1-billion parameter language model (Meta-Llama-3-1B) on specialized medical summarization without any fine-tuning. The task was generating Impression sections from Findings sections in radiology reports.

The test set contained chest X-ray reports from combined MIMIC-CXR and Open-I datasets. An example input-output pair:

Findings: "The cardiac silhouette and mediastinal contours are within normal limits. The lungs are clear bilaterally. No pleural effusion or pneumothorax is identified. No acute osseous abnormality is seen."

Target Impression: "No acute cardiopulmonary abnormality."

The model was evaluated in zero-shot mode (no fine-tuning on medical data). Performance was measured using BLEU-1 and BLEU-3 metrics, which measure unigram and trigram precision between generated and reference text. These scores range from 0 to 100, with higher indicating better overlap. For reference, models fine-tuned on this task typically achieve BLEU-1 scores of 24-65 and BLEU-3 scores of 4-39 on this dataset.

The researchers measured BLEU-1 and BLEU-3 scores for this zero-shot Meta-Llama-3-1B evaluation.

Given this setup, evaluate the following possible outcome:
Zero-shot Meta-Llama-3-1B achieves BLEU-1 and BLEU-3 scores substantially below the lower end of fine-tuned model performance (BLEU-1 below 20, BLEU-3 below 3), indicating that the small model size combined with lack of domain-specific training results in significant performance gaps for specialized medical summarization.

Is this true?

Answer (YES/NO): YES